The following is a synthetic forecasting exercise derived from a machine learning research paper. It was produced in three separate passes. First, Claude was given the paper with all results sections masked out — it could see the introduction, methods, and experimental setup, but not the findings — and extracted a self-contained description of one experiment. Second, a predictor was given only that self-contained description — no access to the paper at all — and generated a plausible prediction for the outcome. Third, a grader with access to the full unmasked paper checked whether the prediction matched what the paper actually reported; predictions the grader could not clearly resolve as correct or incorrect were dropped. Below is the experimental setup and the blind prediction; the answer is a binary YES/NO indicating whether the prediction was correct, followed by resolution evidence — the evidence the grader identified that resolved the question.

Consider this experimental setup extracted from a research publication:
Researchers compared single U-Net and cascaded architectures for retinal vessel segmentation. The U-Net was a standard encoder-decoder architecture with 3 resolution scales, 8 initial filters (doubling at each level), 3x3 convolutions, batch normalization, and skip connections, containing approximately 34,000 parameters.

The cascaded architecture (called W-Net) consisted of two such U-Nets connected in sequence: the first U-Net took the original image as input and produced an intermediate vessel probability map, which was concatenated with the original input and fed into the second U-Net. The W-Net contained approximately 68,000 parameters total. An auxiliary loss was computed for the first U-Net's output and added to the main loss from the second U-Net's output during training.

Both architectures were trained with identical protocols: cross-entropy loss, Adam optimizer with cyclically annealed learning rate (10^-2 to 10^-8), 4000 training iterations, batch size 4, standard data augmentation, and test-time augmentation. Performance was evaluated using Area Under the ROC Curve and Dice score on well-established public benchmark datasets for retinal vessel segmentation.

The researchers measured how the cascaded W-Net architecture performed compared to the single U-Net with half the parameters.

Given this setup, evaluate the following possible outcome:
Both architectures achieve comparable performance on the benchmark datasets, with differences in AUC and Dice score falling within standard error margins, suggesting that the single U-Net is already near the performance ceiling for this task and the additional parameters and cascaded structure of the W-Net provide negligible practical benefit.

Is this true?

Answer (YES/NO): NO